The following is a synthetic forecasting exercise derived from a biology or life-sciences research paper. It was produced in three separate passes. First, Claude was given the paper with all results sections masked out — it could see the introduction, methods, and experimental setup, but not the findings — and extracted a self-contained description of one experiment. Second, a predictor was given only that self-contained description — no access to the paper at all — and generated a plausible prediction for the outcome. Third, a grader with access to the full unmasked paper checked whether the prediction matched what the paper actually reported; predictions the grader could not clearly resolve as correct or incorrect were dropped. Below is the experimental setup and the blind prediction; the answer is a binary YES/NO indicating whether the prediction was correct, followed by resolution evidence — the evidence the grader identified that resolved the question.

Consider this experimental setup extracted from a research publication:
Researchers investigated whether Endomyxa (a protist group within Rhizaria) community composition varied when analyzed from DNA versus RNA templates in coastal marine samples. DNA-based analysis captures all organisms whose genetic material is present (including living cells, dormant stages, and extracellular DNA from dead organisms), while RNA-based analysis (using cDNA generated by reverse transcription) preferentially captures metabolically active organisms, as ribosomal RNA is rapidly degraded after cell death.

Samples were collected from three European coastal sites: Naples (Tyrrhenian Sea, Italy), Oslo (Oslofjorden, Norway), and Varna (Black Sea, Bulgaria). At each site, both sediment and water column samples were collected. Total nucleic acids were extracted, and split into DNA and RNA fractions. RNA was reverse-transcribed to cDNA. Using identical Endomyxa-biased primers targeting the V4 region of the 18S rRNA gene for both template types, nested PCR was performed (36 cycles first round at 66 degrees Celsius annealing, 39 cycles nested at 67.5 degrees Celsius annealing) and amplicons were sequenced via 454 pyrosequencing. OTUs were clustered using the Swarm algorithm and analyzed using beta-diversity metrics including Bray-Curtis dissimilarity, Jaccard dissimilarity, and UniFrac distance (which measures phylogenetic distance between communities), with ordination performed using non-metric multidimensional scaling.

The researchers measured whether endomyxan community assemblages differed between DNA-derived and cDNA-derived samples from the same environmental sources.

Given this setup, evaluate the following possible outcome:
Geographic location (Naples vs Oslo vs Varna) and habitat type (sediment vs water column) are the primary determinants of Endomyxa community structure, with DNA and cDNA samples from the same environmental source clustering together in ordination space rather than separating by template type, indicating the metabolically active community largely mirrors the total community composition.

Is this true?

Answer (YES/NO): NO